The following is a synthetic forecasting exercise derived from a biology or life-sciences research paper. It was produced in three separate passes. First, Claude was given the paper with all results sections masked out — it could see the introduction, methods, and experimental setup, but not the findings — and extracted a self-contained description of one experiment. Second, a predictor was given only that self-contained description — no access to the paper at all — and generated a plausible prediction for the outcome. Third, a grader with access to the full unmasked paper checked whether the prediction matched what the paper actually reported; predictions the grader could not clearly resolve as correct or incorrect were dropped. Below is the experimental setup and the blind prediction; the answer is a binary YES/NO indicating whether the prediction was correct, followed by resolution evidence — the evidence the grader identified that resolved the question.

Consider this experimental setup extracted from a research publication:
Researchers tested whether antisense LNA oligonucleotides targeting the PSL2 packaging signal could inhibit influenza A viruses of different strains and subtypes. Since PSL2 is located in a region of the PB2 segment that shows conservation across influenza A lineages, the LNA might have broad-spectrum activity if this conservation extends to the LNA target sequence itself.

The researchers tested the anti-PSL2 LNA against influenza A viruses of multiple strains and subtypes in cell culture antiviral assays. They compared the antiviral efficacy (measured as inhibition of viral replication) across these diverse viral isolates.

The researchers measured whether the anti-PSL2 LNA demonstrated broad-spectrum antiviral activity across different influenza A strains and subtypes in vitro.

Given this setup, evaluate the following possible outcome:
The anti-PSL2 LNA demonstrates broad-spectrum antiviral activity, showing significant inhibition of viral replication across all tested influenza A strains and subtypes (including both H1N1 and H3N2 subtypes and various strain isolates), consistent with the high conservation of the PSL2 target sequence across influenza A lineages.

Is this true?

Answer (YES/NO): YES